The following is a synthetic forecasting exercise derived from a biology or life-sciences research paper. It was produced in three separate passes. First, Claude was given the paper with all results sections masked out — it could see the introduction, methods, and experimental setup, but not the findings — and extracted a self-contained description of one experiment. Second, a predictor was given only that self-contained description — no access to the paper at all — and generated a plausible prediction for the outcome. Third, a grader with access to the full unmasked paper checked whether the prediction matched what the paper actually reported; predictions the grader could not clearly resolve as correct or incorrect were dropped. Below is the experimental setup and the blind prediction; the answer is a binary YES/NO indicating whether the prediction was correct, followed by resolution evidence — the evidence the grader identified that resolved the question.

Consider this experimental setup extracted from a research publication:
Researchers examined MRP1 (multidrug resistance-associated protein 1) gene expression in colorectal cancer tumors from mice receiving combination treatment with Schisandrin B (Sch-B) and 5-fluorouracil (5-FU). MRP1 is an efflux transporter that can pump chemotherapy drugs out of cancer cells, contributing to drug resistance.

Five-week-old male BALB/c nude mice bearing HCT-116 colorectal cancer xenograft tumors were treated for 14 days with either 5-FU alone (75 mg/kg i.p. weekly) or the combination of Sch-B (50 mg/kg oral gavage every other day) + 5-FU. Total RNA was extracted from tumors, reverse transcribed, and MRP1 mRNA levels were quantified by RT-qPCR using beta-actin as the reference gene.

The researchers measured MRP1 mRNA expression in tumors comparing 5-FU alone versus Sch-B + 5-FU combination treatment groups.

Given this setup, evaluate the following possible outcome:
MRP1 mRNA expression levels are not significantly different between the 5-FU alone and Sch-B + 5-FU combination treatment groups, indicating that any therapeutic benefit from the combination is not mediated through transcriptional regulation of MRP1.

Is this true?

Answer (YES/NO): YES